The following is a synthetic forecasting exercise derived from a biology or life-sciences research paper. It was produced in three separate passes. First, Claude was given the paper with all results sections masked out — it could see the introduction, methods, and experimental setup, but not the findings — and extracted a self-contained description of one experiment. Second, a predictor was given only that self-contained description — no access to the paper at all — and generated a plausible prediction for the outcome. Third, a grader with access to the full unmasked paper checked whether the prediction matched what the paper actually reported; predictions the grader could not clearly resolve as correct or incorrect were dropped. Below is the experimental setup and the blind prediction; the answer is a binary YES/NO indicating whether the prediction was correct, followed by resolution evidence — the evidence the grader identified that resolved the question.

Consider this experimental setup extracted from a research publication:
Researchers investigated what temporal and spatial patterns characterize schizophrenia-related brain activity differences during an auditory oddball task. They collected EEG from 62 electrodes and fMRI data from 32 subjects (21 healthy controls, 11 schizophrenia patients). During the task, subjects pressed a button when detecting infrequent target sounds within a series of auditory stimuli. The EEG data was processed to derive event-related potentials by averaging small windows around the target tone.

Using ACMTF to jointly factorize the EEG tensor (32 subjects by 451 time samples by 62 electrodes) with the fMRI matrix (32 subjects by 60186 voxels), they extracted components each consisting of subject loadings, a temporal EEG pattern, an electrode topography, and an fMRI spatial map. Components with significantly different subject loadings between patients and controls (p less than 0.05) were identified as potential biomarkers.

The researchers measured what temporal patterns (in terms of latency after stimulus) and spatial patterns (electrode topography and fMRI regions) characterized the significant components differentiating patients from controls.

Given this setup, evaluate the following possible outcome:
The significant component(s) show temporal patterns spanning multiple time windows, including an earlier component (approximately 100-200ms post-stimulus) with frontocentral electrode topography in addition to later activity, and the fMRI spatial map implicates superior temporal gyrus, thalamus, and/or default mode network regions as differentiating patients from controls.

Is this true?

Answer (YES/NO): NO